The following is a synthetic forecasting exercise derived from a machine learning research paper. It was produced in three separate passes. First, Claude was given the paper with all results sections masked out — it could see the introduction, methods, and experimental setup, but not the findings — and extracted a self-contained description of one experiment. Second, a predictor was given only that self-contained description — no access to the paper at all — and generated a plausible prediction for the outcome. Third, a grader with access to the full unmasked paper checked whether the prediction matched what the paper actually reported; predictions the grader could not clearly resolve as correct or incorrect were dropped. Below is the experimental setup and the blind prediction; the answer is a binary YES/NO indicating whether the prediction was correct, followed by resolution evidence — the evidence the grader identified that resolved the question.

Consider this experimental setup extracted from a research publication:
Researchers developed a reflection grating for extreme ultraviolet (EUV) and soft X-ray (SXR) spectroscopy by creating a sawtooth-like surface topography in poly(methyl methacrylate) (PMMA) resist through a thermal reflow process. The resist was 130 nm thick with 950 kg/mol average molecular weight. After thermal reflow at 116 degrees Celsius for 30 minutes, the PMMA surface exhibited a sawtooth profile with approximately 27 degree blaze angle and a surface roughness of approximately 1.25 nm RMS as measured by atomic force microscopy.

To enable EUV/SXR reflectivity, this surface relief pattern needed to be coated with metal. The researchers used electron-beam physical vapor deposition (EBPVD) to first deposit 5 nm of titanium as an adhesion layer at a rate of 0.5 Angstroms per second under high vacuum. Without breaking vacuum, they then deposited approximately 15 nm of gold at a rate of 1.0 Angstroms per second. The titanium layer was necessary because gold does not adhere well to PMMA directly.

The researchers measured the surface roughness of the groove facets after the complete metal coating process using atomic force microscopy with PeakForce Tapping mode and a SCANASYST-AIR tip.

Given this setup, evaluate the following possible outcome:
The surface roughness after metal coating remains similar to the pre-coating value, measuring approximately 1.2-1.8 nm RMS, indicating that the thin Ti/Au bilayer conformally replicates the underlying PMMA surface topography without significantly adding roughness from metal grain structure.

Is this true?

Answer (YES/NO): YES